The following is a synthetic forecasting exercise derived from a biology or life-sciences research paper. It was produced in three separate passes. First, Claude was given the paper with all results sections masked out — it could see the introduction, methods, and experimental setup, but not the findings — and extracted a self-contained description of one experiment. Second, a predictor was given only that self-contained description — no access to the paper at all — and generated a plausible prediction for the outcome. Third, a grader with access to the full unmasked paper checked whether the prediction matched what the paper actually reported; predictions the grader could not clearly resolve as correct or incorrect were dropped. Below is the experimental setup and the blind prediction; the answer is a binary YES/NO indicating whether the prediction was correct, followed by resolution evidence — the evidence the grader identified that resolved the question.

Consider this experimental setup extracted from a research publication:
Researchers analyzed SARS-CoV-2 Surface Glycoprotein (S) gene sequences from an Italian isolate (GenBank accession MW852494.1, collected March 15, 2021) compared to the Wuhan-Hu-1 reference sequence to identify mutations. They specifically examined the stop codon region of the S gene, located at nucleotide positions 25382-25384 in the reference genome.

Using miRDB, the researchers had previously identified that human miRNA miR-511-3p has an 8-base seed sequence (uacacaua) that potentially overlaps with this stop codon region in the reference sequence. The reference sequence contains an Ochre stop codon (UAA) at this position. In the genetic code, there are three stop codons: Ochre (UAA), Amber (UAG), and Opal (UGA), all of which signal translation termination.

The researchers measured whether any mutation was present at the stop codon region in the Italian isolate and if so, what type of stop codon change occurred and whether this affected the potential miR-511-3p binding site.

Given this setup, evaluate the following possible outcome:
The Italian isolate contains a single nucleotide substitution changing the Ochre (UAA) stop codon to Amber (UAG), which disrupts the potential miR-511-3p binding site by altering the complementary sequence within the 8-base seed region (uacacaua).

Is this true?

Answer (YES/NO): NO